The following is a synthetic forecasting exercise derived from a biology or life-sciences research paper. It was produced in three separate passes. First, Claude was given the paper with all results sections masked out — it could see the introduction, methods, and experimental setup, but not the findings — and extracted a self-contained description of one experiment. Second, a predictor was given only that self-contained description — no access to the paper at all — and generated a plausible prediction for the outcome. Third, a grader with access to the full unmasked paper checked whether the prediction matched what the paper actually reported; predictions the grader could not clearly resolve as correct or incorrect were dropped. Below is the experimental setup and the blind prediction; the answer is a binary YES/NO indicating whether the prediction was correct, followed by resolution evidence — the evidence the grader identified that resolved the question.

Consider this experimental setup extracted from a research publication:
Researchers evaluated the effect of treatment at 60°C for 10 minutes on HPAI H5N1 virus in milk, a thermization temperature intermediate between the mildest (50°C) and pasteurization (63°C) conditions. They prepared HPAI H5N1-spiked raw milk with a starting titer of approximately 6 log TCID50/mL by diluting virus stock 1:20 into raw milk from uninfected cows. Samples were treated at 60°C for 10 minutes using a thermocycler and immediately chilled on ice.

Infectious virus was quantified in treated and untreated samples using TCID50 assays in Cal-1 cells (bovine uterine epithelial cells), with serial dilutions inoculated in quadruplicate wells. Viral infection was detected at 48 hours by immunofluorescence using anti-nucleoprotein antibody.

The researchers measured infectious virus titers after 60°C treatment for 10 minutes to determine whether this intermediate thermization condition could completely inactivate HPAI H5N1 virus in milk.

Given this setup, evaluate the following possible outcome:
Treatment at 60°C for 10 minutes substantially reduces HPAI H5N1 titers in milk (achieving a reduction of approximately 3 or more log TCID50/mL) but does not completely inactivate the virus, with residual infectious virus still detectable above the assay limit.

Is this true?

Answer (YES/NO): NO